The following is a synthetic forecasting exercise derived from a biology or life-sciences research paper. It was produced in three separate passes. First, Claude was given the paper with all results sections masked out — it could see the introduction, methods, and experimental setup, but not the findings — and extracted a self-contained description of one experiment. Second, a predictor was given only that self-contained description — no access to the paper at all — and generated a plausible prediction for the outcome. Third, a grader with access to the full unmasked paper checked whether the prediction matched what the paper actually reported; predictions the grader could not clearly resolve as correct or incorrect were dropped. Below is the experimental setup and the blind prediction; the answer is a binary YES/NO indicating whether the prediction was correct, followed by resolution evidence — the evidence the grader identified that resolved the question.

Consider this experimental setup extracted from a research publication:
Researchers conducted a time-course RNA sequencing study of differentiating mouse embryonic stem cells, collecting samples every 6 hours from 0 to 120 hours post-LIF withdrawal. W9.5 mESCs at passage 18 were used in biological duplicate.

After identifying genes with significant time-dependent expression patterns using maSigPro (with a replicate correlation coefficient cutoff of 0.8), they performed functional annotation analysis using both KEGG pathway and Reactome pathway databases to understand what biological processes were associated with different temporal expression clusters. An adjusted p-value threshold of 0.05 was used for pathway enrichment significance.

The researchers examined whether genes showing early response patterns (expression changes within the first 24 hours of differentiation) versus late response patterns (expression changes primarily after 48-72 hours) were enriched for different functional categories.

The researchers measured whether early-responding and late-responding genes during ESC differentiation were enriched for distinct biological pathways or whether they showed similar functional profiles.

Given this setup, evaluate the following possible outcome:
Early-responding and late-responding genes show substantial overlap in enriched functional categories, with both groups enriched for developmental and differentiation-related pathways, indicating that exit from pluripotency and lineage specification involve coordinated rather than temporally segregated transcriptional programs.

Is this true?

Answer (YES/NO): NO